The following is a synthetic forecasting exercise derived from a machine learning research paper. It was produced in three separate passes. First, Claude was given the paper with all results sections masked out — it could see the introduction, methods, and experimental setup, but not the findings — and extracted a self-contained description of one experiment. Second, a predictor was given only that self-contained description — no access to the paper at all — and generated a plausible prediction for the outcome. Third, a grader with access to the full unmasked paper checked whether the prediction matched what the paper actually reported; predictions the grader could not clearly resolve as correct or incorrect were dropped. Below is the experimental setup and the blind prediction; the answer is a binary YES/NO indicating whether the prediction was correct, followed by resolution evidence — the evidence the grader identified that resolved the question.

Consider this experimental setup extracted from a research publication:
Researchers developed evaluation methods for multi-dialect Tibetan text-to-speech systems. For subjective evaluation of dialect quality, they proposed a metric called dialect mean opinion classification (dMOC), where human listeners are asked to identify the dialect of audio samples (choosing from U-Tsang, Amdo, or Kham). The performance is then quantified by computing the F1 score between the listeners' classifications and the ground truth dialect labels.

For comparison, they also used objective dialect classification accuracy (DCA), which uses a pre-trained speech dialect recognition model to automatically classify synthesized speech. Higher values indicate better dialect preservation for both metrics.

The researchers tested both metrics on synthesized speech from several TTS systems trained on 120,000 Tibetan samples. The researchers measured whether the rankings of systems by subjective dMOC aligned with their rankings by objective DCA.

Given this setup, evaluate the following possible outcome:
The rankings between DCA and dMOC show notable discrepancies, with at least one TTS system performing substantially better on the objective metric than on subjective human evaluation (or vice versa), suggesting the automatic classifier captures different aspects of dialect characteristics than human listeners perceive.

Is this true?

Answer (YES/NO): NO